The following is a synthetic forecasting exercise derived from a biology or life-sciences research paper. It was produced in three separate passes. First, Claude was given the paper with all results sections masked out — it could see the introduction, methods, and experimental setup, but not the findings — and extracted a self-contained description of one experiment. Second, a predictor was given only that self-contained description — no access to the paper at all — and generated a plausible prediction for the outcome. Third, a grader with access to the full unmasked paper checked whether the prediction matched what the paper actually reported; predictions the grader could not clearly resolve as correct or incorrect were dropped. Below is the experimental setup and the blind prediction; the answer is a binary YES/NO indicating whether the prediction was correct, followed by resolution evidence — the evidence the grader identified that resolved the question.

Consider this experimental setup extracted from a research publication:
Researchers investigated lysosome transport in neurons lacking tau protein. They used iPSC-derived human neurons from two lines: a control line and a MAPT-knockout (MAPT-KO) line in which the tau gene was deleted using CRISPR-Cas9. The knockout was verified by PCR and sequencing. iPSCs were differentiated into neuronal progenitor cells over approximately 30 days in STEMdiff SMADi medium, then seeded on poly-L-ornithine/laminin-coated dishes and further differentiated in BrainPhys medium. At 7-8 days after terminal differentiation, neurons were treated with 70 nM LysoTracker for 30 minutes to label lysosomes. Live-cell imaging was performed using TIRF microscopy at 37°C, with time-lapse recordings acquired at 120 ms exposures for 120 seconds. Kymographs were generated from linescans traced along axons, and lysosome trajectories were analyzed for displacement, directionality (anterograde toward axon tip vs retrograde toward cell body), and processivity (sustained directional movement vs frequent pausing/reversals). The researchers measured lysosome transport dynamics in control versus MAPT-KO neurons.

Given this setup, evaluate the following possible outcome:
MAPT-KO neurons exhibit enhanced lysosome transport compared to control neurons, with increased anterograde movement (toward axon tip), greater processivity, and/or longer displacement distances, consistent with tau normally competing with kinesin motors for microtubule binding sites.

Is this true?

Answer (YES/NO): NO